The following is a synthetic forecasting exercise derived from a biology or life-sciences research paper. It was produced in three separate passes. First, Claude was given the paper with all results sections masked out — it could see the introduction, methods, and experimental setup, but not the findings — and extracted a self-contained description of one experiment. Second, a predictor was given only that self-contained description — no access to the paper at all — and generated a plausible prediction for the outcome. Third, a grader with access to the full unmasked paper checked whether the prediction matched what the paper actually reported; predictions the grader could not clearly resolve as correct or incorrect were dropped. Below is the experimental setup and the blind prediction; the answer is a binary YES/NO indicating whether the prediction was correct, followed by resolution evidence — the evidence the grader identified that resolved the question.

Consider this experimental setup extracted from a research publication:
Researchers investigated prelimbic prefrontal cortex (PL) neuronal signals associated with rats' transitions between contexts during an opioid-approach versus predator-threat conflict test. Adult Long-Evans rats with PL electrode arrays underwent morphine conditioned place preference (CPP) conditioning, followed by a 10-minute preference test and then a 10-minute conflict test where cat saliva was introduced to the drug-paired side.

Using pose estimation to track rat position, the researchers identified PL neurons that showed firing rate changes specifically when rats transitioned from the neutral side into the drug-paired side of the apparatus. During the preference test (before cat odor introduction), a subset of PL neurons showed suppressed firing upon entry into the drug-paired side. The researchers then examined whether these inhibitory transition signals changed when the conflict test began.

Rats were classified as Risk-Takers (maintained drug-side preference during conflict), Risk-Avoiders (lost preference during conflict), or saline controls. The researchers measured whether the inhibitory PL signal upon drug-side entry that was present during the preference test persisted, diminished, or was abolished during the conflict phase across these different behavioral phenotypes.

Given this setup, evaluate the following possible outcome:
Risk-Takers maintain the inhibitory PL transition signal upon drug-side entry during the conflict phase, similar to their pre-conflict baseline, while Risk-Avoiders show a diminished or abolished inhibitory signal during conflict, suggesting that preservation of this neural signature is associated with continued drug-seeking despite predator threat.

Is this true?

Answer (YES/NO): YES